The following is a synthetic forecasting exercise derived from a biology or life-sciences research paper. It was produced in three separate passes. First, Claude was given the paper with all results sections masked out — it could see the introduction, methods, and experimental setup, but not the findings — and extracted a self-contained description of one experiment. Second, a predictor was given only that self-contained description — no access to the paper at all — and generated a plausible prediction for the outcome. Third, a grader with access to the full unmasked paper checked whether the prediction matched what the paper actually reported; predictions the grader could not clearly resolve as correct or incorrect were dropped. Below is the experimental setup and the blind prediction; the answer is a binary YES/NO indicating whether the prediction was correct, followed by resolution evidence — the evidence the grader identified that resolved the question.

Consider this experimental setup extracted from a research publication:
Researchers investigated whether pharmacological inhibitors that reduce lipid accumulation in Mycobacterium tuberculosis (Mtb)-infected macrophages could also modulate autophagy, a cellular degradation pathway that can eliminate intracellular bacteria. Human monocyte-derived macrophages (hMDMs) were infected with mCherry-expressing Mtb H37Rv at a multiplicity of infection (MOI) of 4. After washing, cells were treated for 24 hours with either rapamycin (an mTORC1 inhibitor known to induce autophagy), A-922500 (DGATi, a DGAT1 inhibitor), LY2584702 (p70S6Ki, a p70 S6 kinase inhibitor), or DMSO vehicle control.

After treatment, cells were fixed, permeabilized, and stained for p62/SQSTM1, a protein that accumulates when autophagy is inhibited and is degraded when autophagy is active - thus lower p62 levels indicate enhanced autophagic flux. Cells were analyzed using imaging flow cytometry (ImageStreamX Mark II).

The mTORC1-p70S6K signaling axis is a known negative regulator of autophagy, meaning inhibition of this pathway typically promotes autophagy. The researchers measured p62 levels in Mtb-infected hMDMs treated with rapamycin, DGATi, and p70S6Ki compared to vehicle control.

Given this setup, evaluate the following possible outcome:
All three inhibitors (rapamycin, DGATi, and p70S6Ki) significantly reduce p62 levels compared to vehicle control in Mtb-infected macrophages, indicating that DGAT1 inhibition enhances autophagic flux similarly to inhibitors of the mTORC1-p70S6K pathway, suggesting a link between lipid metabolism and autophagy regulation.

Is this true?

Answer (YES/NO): NO